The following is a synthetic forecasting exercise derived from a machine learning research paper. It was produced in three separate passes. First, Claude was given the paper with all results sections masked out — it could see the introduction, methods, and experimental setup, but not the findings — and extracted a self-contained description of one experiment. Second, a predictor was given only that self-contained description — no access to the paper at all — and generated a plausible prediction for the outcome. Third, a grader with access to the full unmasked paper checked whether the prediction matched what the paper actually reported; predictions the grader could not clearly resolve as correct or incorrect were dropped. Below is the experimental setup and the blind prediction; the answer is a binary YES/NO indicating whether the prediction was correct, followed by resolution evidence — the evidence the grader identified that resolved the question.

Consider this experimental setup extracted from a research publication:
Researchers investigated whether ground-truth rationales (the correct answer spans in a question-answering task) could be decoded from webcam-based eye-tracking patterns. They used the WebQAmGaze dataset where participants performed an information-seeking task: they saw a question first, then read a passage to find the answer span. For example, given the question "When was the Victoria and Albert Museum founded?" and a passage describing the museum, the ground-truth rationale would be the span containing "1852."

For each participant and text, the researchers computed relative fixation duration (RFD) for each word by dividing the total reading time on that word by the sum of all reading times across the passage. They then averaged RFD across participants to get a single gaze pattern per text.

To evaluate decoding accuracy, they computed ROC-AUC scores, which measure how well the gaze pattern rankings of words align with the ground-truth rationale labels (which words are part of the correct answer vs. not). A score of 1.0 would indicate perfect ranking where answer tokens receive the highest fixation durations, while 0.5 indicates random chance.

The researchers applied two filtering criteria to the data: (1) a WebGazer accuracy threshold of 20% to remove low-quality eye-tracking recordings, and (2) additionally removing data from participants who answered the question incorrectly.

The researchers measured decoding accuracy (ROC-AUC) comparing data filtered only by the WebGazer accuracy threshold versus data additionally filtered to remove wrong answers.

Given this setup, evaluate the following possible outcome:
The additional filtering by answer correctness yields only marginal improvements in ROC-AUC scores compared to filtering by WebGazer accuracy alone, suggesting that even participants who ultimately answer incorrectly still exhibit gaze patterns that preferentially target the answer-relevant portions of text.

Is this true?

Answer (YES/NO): YES